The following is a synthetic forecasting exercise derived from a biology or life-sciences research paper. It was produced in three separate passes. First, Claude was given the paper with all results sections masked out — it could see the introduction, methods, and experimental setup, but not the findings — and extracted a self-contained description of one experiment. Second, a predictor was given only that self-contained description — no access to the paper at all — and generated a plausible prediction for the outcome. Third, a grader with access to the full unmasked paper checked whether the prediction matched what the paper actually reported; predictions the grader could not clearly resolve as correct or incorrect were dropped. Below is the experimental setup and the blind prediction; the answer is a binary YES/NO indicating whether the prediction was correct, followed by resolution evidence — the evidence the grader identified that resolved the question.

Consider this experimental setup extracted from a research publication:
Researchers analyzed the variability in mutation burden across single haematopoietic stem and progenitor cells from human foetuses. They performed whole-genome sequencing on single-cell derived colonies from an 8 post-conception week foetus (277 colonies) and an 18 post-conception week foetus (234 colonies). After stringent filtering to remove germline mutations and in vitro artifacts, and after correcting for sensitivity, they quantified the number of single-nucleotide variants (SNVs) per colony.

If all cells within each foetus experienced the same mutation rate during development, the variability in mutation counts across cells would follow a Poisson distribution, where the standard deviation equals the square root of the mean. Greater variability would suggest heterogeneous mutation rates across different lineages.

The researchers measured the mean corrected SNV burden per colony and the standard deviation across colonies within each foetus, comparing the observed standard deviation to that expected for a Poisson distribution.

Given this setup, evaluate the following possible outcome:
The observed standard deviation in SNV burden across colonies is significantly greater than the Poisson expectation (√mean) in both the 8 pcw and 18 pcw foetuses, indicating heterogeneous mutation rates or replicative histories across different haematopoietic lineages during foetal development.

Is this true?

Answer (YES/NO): NO